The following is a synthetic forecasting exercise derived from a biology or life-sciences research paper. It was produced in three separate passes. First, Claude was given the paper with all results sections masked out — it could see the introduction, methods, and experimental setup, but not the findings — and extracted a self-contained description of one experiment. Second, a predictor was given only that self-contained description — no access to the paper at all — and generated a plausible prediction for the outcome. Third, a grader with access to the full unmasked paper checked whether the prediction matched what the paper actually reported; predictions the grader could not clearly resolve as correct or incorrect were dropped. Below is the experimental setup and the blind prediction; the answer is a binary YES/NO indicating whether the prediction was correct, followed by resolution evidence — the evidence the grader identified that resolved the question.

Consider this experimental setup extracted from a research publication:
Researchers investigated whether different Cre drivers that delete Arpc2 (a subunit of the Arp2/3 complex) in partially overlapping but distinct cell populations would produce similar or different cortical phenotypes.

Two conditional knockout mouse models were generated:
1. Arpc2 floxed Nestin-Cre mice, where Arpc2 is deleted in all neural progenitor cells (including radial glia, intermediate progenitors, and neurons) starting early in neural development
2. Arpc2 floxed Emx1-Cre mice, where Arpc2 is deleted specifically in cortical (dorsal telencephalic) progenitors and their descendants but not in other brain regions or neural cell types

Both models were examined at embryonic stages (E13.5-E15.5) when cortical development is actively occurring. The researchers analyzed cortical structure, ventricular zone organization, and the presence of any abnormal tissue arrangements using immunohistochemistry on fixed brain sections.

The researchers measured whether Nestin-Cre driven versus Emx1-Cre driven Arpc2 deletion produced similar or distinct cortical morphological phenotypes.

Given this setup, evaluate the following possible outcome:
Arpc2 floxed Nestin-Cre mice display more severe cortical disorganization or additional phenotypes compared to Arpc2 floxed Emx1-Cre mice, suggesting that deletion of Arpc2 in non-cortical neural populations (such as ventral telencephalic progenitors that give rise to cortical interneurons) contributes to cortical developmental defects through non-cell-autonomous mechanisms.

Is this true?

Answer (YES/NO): NO